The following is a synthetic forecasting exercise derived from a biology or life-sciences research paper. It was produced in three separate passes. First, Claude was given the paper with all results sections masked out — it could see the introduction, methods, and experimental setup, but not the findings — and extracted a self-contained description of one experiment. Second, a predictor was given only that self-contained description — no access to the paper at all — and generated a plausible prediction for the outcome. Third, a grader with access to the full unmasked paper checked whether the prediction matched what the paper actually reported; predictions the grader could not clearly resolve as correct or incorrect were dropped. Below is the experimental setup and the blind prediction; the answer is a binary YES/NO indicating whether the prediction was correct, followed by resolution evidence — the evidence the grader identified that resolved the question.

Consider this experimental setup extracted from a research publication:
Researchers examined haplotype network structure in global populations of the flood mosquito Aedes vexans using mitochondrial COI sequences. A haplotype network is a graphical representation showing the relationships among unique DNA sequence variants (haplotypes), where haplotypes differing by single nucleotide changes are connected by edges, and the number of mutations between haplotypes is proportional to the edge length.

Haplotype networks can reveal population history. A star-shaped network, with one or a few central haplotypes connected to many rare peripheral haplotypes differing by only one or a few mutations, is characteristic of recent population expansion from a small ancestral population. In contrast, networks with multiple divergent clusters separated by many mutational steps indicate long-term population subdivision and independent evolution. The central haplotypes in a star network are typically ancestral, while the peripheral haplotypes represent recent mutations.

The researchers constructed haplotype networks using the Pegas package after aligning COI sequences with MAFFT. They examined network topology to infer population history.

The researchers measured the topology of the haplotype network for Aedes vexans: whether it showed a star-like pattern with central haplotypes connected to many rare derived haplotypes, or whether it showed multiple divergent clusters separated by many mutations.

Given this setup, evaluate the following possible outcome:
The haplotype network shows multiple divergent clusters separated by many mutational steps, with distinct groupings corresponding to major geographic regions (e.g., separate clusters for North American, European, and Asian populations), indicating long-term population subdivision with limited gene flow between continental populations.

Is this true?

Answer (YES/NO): NO